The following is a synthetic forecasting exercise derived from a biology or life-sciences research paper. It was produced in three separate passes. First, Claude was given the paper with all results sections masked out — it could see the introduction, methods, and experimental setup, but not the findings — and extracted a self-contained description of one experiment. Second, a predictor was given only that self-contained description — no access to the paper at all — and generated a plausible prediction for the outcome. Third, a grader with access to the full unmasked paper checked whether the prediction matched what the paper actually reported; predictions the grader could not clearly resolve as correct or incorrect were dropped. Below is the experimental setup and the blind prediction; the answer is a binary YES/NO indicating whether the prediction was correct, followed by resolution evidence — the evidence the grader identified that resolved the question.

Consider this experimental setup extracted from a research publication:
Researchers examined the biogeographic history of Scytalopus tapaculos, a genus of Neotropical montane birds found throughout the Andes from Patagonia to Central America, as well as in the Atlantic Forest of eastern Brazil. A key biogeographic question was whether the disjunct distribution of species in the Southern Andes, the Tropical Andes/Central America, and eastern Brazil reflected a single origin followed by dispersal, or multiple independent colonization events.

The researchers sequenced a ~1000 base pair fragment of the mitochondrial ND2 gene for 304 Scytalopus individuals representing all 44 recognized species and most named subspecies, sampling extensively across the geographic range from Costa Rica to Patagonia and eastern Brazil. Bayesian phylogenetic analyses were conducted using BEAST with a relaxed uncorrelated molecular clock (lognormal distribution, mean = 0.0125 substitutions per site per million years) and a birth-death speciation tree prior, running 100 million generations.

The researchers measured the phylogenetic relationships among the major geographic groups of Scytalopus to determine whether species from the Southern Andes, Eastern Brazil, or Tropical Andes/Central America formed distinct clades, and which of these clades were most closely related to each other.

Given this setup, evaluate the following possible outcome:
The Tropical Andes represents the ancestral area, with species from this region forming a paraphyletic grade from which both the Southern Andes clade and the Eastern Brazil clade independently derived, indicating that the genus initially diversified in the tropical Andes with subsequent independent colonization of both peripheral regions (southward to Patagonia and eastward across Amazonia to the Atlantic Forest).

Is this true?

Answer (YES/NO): NO